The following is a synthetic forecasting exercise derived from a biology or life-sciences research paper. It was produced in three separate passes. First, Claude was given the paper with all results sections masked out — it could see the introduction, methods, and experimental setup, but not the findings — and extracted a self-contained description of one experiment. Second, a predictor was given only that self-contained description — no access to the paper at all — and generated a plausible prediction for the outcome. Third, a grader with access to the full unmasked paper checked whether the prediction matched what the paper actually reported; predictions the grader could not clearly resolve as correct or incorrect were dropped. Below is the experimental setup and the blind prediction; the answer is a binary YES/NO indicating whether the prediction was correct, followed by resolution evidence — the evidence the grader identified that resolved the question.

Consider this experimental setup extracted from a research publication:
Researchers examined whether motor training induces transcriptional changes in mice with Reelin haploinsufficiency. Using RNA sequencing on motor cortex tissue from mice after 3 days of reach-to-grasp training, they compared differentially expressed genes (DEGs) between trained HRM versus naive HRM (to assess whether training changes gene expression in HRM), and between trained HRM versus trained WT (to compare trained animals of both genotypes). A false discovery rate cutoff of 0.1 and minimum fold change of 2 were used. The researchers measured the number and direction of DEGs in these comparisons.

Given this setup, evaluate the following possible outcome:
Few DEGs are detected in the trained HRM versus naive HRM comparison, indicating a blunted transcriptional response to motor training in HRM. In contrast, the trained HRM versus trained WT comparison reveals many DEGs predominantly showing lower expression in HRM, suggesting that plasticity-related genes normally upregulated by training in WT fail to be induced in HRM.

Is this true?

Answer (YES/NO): YES